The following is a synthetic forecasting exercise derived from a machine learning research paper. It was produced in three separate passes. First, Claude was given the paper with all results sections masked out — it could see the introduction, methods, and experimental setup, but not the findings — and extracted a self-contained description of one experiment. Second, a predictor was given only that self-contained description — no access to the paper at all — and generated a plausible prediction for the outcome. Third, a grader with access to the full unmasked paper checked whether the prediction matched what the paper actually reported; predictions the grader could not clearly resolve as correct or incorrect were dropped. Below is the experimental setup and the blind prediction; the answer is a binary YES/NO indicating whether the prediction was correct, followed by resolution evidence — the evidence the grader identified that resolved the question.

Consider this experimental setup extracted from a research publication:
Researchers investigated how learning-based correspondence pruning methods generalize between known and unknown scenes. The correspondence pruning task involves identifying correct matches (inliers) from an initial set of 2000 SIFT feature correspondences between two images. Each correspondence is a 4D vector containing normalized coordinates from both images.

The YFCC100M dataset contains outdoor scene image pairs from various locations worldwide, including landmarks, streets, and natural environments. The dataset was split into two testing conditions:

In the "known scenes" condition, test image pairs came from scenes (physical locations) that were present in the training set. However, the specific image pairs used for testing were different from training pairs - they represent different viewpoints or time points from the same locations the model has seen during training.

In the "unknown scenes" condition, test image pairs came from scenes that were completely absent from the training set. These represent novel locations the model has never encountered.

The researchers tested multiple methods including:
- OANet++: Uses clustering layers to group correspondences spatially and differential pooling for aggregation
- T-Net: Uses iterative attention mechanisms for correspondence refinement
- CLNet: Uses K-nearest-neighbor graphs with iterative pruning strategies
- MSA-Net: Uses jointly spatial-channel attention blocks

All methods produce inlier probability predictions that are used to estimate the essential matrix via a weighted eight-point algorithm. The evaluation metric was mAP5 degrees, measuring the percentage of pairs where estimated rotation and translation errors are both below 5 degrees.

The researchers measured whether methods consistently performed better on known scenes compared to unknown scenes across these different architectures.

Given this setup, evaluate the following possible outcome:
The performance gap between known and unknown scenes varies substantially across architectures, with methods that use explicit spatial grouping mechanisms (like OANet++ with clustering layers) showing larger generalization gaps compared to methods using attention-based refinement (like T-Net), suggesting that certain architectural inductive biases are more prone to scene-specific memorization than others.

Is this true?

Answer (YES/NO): NO